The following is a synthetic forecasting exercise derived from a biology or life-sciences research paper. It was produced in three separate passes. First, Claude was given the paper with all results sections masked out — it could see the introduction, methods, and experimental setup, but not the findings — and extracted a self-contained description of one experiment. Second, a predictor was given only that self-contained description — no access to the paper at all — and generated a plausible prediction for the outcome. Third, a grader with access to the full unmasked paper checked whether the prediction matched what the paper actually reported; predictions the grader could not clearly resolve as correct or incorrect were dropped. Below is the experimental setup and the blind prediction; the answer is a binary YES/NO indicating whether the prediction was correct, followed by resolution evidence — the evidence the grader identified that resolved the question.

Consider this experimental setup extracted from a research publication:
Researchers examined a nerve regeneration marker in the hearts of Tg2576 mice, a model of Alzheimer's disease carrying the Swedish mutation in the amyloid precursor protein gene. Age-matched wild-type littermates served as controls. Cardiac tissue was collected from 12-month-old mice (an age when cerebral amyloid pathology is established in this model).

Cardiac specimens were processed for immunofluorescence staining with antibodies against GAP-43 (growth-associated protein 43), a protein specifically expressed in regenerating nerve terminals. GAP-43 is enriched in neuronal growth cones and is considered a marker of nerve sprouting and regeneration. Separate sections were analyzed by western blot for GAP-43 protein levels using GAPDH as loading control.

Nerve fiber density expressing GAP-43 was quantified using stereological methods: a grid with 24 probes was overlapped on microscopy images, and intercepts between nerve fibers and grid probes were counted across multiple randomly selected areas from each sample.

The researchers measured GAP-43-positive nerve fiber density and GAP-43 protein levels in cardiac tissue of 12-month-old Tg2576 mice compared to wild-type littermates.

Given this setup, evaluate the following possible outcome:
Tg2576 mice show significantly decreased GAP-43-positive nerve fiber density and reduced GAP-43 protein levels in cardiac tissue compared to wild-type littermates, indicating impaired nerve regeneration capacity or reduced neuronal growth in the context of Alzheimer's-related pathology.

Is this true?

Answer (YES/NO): YES